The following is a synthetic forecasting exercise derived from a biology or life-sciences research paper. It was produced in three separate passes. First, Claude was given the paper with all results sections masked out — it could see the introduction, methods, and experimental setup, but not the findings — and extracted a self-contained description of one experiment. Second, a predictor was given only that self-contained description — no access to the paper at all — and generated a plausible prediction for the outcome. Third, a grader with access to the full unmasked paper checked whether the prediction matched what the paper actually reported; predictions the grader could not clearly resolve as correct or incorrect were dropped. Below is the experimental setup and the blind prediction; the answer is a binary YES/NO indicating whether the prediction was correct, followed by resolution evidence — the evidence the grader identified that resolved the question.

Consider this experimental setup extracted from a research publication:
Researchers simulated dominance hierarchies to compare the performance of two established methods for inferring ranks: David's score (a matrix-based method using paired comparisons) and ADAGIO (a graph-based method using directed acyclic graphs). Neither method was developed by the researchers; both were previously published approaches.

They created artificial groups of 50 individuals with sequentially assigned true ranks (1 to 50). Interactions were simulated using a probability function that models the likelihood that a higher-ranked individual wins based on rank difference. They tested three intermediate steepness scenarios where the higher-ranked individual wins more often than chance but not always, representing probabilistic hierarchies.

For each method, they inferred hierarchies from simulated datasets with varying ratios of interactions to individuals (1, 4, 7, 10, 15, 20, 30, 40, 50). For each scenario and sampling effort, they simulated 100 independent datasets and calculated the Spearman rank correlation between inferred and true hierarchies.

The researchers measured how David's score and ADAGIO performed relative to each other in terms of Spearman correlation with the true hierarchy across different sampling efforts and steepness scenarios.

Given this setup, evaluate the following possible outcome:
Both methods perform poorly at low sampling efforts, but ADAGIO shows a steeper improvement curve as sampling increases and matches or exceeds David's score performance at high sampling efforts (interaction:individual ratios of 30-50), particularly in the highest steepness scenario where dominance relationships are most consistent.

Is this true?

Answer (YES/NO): NO